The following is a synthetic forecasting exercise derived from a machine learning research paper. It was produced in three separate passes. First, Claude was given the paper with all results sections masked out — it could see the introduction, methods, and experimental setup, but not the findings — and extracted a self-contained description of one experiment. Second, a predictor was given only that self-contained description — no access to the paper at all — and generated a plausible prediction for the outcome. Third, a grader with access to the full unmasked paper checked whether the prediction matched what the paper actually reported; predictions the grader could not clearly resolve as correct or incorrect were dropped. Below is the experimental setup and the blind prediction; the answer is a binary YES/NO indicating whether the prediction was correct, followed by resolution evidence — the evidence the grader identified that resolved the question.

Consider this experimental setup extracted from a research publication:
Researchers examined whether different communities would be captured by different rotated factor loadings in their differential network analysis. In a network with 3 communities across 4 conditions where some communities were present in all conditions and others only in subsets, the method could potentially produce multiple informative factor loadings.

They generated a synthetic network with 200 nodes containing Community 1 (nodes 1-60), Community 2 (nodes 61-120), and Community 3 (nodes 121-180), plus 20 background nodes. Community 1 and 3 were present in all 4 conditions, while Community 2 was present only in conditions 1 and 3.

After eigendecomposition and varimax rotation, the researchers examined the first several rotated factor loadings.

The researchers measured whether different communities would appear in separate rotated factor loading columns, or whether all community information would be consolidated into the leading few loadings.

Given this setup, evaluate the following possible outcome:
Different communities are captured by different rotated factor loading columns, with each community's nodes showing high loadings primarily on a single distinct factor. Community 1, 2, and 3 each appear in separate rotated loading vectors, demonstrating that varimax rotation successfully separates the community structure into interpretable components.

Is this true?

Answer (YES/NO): YES